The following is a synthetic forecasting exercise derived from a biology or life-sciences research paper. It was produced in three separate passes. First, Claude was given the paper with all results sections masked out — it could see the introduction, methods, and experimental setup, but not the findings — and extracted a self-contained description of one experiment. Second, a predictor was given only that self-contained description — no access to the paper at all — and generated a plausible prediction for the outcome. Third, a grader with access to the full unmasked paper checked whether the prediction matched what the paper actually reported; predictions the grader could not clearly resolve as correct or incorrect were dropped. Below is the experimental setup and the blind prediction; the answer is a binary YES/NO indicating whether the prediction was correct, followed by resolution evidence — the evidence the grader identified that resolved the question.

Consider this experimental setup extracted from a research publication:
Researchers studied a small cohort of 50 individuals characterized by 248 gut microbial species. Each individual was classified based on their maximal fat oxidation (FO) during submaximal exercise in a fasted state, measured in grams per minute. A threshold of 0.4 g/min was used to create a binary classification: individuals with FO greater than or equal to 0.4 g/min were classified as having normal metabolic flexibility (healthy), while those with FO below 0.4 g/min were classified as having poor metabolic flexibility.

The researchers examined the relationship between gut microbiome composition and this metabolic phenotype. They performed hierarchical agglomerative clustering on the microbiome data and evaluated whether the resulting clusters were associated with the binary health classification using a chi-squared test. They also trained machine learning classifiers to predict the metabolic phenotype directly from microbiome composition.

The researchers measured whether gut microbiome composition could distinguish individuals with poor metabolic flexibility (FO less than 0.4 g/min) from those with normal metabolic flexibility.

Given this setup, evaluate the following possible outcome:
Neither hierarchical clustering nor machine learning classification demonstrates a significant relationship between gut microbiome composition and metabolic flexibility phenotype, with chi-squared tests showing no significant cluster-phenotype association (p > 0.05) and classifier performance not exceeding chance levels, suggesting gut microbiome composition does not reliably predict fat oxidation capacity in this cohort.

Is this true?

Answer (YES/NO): NO